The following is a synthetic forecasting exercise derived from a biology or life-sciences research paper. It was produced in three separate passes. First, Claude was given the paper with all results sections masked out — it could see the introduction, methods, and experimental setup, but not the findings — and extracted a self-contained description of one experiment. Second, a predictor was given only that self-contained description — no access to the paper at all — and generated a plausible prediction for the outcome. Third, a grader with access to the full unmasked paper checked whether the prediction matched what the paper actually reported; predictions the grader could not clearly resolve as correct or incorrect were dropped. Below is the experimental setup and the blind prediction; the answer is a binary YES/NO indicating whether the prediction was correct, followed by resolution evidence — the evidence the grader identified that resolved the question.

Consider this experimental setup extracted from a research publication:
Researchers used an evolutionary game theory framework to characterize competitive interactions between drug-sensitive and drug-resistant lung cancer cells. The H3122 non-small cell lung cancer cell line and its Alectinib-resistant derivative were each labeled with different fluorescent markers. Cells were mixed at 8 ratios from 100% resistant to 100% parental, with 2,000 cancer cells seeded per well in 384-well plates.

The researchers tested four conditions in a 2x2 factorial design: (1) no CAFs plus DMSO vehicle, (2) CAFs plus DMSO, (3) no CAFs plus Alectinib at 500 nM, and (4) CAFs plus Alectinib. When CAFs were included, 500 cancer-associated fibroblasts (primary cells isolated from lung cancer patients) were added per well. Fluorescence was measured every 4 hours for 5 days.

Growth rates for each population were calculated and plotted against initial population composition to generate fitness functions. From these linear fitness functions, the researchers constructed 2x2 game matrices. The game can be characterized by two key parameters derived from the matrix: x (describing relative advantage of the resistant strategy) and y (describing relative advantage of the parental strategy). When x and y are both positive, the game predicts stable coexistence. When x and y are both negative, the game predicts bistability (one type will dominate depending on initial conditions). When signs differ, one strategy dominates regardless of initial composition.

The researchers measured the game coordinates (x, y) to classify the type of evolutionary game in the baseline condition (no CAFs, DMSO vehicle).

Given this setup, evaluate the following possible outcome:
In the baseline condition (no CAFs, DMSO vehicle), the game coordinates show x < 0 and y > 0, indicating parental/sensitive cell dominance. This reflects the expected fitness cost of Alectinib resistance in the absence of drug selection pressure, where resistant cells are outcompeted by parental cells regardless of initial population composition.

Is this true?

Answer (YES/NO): NO